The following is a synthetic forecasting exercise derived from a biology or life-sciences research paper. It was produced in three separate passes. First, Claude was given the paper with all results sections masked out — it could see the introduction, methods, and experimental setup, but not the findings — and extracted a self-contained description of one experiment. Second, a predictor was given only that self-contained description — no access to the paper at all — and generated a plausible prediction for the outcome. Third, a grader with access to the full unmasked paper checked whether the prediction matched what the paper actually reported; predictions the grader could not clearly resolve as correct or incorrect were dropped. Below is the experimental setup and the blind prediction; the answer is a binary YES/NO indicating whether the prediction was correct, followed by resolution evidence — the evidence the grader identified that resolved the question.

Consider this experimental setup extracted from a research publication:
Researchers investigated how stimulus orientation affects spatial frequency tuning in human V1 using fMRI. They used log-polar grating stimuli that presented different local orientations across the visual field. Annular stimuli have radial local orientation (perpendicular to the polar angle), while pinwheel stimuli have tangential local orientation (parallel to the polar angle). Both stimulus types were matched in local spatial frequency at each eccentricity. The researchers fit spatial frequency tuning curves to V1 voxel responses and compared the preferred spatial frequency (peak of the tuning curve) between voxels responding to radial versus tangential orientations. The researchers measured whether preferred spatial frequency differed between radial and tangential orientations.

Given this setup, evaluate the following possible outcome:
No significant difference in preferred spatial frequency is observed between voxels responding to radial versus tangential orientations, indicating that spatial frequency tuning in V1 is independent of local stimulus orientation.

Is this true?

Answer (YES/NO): NO